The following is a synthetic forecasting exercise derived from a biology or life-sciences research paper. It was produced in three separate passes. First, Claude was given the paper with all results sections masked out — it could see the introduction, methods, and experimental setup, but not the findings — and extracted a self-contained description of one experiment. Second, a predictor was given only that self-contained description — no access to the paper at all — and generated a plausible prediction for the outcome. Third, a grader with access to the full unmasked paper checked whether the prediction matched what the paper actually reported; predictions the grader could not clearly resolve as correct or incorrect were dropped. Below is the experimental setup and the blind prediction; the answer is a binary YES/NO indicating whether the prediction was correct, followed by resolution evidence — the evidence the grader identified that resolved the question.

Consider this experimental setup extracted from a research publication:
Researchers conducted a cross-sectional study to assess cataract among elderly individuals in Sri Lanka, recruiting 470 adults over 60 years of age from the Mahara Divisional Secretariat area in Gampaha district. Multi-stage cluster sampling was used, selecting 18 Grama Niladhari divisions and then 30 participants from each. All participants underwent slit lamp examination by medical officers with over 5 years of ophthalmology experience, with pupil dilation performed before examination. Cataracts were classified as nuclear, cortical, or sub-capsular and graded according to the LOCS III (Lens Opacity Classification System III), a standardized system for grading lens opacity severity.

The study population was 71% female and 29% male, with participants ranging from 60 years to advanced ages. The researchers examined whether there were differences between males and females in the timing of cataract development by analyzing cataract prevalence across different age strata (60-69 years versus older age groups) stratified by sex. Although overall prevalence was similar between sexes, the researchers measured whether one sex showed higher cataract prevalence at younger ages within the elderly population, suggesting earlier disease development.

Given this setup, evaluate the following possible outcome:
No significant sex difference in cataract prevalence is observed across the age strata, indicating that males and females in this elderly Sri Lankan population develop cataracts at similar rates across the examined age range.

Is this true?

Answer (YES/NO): NO